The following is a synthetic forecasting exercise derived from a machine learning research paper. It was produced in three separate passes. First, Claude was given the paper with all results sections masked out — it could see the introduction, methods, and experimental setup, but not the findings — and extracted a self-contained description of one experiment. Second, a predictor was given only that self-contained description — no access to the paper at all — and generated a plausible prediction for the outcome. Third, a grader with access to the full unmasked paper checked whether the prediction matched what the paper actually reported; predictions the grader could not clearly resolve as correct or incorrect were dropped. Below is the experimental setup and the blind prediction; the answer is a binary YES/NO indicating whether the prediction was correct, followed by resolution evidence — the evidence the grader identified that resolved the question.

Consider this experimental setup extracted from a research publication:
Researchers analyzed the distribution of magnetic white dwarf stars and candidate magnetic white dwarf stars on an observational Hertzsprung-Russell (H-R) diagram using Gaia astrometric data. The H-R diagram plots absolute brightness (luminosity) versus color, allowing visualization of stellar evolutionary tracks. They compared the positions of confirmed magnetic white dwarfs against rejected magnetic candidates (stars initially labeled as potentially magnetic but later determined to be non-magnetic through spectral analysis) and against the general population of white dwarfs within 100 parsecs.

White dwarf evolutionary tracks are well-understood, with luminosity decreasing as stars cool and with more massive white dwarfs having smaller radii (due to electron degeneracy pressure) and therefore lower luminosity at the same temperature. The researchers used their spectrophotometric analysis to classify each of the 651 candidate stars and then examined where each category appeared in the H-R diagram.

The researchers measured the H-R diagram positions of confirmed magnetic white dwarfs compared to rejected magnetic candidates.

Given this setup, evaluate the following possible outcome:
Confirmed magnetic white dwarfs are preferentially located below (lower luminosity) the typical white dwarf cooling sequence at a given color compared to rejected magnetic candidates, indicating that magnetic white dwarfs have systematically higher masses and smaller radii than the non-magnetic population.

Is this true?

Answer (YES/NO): YES